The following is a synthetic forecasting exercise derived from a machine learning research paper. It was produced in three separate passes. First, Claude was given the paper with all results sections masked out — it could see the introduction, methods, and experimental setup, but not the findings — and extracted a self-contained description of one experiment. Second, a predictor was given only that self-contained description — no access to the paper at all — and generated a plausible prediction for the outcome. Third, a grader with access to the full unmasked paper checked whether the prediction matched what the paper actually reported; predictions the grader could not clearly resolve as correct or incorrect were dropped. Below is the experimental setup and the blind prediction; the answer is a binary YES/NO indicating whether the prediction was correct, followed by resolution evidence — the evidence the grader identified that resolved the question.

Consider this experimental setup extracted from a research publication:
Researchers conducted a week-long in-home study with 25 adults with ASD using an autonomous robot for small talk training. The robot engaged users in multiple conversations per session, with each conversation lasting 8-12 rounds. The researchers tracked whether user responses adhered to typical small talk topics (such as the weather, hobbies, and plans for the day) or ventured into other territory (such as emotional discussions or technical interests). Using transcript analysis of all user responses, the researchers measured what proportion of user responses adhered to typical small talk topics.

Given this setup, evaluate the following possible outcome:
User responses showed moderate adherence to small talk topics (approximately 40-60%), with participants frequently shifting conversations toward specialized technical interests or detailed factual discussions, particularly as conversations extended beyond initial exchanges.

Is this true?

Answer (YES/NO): NO